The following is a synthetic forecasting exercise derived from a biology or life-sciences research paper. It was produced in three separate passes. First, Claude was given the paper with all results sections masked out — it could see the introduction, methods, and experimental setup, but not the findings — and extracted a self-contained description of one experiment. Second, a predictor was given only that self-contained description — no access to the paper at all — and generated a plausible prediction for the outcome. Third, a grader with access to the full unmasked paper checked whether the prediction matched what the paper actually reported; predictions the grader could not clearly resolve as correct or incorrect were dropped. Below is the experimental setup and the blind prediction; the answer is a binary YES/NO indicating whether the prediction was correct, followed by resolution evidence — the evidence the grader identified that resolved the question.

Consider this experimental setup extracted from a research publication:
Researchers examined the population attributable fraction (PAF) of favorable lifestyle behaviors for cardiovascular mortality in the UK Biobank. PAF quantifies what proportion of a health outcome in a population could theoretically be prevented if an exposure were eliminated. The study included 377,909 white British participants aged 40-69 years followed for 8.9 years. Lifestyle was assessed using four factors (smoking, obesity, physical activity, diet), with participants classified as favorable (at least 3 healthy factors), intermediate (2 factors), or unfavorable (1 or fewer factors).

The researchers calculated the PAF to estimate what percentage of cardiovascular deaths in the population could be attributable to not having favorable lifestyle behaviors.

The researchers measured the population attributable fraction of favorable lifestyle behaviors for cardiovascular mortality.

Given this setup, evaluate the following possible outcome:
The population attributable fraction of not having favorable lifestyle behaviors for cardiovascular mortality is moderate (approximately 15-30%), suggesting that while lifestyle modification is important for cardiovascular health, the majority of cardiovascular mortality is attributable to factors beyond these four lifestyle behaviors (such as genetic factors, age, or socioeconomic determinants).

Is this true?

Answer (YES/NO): NO